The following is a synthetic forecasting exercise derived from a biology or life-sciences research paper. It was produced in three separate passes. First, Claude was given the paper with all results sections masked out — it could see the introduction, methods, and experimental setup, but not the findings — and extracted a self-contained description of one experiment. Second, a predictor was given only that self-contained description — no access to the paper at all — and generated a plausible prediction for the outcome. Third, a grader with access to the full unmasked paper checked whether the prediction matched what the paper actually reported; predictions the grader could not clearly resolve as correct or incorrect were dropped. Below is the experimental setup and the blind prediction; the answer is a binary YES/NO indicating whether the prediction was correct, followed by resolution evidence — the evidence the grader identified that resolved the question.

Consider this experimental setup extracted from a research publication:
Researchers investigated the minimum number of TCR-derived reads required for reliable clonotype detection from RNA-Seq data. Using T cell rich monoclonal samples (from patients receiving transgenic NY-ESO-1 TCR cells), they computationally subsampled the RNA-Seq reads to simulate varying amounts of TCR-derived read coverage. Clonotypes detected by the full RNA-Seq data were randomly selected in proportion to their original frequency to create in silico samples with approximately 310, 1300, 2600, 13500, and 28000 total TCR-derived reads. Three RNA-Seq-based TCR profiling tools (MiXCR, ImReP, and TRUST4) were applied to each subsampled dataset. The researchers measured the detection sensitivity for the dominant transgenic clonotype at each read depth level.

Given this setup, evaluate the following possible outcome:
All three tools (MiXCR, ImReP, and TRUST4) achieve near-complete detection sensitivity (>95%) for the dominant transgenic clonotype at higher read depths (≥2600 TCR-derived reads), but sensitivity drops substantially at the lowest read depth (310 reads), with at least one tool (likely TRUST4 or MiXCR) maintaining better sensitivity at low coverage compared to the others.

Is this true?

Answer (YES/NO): NO